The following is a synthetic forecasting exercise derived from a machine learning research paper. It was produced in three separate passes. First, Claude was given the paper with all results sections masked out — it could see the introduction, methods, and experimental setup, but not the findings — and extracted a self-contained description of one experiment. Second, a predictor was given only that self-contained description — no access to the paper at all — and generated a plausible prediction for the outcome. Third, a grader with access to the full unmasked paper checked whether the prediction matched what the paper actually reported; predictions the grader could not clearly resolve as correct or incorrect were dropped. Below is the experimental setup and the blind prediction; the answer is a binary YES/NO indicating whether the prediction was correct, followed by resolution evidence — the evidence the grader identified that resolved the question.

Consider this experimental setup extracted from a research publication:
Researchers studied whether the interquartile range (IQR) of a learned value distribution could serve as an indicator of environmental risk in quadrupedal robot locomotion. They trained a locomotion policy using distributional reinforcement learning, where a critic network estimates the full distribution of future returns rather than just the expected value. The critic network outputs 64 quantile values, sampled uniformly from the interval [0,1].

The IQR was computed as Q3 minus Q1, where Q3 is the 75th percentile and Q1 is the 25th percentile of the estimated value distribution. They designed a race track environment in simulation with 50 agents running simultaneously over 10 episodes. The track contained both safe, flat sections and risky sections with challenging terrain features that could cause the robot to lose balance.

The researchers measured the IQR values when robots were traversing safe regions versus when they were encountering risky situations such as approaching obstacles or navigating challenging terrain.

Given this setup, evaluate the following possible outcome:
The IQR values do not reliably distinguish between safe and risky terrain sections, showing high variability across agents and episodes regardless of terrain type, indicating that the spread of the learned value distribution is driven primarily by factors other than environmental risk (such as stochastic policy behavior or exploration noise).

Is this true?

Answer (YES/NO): NO